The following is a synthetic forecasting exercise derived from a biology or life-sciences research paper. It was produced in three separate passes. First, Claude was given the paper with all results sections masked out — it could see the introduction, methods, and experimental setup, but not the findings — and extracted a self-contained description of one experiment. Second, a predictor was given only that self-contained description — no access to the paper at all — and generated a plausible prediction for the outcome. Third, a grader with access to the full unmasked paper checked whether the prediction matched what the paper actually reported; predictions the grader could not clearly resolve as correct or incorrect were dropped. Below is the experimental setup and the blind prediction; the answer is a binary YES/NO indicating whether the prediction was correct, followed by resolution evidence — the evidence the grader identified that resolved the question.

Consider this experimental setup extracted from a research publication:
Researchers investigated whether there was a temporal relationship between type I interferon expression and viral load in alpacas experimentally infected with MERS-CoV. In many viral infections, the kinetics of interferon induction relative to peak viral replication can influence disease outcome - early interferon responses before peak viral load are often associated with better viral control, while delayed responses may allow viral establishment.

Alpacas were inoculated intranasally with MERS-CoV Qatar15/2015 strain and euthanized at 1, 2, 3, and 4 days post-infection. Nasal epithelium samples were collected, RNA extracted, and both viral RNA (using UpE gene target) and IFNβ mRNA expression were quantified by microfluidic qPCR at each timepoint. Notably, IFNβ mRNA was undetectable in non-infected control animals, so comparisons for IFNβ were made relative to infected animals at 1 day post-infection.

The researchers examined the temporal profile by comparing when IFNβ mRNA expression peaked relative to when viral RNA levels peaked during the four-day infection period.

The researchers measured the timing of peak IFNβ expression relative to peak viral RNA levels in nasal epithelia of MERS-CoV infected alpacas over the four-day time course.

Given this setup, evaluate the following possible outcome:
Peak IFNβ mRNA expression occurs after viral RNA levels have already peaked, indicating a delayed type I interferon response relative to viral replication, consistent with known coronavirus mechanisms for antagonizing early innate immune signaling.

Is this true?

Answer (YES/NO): NO